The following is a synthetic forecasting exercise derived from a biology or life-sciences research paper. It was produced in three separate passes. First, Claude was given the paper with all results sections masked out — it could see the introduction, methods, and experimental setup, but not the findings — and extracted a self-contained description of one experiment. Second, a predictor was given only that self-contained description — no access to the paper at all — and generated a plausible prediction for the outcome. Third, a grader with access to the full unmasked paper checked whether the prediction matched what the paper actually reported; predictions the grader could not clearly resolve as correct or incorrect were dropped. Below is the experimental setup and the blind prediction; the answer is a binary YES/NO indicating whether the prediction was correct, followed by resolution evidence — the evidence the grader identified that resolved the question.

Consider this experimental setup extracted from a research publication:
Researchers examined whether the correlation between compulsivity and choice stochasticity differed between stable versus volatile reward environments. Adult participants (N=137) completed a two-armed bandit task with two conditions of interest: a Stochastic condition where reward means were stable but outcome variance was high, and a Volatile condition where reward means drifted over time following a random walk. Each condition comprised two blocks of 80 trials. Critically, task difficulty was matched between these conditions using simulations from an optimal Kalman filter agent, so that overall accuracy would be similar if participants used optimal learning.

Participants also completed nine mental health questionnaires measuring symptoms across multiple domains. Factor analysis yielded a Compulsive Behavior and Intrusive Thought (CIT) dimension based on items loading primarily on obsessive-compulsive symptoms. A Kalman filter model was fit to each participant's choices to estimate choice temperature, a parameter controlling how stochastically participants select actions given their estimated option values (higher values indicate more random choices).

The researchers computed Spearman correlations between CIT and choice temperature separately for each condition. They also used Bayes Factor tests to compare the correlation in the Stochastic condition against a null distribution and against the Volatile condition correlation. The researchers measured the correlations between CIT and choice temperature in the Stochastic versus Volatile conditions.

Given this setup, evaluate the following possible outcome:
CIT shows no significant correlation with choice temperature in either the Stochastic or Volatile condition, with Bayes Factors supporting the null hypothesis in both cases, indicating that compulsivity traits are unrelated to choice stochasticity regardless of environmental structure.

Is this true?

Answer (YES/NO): NO